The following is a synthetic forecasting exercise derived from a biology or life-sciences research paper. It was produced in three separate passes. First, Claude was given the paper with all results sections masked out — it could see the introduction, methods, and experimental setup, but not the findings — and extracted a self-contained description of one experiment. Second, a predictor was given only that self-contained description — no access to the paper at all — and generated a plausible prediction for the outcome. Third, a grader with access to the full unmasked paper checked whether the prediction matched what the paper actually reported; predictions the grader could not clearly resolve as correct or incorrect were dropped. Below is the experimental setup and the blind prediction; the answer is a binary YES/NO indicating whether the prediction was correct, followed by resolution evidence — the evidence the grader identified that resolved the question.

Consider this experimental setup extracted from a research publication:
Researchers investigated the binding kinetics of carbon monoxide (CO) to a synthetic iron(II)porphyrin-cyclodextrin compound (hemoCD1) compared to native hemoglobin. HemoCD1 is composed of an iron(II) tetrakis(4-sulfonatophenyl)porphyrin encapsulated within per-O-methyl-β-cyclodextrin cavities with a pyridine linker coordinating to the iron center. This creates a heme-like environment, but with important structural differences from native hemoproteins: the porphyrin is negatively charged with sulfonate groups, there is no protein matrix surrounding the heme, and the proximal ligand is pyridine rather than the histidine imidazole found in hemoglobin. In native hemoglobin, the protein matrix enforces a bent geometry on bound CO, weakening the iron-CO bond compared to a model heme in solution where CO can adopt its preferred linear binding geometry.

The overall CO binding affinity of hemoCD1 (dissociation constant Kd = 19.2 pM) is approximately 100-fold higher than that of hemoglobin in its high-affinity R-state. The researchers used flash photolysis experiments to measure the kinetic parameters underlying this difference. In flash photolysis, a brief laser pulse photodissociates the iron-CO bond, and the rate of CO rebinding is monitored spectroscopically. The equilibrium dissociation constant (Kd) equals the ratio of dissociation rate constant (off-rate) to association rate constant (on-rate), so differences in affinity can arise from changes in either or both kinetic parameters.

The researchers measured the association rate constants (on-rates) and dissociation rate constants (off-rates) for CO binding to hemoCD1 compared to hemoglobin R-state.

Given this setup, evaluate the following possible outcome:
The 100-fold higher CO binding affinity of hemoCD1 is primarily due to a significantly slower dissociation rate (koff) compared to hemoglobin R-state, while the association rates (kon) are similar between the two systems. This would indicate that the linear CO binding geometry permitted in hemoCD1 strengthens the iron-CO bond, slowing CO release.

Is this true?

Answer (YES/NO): YES